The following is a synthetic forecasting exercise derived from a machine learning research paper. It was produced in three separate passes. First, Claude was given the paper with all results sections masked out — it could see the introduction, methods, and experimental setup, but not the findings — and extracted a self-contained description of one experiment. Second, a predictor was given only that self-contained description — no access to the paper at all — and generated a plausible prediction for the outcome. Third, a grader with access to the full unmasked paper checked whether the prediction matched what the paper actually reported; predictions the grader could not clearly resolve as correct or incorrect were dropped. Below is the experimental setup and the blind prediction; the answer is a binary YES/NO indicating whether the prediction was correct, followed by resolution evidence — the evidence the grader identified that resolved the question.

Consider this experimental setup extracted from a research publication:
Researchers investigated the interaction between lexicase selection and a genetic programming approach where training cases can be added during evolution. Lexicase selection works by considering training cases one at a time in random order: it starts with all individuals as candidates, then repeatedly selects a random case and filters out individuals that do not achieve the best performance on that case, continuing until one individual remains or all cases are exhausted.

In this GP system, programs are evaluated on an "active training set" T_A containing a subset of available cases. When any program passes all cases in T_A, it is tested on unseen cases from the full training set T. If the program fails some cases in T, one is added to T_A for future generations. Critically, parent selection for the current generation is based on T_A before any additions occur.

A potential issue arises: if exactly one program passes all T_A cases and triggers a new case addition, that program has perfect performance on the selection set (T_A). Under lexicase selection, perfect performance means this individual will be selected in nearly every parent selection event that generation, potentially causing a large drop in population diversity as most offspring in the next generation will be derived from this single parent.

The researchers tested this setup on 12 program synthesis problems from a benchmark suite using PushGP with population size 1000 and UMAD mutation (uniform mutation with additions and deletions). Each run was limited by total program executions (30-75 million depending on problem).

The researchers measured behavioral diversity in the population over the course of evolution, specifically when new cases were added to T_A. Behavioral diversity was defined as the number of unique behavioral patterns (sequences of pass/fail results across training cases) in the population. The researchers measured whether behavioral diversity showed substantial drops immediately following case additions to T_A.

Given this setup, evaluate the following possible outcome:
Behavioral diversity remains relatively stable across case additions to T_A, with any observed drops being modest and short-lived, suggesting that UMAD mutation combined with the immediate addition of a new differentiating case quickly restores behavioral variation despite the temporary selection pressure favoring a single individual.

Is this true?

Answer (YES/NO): NO